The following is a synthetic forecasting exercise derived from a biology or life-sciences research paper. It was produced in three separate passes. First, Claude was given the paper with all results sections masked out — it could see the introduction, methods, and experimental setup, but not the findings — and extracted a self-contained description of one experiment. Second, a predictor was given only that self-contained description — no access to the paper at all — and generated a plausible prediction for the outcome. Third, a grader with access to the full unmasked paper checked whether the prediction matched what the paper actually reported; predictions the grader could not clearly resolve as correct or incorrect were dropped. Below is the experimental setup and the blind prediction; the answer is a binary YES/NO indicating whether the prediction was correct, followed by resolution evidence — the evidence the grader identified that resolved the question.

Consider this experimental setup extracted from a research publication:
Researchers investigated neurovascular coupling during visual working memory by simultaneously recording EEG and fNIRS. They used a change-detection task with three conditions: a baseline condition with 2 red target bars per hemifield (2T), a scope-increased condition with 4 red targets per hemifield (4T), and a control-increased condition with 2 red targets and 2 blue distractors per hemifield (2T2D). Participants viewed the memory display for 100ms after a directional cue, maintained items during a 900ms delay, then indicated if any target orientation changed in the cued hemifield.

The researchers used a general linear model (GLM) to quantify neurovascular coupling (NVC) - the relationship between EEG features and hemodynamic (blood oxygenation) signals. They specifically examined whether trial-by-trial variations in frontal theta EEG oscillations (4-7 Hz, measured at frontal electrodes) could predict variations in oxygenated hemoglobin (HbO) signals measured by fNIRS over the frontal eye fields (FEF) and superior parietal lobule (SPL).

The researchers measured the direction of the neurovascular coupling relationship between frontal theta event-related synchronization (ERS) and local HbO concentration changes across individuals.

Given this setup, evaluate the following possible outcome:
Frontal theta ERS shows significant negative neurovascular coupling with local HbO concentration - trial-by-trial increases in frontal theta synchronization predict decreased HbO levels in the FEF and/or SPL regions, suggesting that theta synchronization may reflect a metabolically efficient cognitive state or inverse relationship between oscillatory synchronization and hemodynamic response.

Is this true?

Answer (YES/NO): NO